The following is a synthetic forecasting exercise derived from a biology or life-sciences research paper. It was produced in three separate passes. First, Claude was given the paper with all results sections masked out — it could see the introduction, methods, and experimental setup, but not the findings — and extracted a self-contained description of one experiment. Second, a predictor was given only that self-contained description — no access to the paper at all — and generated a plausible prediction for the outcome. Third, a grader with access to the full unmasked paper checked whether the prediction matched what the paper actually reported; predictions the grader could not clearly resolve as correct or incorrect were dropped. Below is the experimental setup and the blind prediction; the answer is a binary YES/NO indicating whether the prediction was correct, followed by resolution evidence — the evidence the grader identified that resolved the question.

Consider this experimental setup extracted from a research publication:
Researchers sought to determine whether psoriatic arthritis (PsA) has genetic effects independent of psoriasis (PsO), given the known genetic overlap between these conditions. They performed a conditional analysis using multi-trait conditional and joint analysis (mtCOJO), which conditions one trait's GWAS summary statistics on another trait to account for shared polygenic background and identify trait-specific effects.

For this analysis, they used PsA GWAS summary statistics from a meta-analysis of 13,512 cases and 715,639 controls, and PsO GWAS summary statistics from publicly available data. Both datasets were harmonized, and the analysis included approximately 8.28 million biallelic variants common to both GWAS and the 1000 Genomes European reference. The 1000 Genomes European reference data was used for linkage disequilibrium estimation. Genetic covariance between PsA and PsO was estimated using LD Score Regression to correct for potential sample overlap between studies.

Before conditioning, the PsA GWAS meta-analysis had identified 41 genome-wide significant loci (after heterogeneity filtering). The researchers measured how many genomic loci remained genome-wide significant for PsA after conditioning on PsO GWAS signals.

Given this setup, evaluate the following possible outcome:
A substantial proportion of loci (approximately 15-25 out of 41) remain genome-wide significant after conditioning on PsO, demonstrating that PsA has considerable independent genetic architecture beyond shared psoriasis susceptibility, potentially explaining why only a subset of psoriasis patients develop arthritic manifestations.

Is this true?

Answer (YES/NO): NO